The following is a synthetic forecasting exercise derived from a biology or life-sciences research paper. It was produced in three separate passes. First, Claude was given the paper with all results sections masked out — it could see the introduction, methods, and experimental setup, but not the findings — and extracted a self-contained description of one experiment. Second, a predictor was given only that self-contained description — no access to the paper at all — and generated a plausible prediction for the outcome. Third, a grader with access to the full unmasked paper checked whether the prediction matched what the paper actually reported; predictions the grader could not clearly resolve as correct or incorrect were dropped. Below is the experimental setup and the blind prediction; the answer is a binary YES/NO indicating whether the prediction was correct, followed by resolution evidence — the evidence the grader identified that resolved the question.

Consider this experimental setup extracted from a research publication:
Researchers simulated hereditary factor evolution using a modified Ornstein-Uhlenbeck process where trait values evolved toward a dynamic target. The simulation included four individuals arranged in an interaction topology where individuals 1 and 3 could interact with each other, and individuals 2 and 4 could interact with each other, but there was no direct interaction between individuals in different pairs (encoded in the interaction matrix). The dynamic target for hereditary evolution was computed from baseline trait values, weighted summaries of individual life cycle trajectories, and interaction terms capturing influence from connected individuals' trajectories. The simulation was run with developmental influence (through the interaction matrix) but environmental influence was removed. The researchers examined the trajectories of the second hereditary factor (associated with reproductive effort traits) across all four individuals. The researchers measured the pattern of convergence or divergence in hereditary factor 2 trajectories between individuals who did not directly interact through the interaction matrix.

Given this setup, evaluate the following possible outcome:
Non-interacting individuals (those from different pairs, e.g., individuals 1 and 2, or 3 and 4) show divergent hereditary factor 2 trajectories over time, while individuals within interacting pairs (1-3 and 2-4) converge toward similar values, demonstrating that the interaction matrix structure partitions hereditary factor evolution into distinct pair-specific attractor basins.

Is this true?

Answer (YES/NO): NO